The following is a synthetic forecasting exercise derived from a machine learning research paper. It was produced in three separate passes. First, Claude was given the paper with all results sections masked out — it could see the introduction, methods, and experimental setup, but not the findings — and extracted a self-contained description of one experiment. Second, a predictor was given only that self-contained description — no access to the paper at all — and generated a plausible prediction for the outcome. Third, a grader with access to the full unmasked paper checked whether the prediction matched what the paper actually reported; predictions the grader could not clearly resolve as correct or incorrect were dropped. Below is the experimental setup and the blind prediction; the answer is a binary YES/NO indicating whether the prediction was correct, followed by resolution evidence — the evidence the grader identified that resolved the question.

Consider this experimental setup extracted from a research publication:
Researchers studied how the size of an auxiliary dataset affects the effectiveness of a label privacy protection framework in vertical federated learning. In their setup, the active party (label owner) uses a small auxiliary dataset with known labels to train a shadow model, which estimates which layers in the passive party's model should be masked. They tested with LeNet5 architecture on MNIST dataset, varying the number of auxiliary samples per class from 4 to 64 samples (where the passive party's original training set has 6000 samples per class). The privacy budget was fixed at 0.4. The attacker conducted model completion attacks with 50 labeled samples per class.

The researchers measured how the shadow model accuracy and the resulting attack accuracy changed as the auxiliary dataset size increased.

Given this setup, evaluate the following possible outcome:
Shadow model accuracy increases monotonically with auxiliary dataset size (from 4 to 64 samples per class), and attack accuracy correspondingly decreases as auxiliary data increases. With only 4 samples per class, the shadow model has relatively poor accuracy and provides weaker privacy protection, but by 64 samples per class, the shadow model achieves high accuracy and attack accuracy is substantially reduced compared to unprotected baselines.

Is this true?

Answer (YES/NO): YES